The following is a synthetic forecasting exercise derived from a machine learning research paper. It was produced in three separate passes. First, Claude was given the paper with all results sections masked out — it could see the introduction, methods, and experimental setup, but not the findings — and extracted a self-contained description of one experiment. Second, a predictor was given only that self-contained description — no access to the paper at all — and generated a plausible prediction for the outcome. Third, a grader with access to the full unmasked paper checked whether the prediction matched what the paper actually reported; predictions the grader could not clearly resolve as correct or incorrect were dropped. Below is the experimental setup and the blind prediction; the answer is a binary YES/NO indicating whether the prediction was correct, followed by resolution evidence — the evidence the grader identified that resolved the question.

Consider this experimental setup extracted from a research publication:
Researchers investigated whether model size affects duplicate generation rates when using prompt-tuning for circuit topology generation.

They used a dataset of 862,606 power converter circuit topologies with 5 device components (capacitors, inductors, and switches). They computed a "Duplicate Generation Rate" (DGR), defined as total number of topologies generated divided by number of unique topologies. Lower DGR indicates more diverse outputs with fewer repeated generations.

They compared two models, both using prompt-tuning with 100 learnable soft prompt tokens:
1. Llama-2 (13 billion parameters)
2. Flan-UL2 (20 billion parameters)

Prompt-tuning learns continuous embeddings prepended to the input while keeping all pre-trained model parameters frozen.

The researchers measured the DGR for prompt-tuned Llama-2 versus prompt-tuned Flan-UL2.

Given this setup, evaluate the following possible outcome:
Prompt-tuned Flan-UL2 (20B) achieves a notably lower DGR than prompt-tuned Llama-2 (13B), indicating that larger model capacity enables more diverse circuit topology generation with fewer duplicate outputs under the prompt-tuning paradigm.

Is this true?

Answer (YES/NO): YES